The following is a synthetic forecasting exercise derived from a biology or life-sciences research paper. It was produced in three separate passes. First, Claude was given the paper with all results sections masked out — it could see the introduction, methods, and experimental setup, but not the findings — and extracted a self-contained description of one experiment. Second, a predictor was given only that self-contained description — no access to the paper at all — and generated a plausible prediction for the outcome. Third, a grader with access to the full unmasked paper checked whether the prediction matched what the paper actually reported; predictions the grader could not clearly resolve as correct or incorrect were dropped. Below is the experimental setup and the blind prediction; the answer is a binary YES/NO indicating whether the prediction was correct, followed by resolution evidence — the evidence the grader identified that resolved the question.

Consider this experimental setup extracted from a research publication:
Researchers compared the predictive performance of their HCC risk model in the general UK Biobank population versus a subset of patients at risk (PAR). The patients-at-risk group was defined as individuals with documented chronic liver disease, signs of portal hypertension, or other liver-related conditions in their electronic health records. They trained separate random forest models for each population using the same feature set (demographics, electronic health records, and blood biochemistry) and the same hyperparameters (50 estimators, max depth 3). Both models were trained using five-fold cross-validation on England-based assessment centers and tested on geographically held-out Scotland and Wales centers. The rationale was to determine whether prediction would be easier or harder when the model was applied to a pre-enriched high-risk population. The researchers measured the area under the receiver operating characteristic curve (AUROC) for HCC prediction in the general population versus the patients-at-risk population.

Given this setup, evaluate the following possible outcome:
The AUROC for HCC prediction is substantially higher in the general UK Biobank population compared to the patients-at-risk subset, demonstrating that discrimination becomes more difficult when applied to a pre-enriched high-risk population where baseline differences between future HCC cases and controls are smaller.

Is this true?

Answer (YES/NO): NO